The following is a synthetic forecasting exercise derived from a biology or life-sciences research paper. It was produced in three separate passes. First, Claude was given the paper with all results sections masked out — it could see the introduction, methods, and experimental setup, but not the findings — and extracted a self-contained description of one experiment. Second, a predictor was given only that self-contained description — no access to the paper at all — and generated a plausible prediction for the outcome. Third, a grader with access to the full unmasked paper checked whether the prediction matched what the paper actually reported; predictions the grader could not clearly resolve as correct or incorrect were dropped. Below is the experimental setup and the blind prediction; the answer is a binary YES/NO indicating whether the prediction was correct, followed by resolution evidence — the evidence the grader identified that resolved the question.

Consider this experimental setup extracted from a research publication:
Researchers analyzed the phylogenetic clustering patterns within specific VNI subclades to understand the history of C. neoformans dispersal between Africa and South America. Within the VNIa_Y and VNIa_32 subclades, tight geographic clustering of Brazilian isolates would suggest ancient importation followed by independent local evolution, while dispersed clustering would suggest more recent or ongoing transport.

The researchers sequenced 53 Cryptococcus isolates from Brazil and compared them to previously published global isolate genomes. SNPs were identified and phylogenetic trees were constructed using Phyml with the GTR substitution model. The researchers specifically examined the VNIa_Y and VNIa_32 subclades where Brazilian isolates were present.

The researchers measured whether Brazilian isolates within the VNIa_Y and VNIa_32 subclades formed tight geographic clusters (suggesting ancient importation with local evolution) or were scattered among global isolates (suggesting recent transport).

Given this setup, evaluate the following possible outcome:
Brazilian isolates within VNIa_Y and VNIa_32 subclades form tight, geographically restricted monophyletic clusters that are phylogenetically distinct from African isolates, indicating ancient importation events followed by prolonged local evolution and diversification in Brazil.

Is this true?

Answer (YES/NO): YES